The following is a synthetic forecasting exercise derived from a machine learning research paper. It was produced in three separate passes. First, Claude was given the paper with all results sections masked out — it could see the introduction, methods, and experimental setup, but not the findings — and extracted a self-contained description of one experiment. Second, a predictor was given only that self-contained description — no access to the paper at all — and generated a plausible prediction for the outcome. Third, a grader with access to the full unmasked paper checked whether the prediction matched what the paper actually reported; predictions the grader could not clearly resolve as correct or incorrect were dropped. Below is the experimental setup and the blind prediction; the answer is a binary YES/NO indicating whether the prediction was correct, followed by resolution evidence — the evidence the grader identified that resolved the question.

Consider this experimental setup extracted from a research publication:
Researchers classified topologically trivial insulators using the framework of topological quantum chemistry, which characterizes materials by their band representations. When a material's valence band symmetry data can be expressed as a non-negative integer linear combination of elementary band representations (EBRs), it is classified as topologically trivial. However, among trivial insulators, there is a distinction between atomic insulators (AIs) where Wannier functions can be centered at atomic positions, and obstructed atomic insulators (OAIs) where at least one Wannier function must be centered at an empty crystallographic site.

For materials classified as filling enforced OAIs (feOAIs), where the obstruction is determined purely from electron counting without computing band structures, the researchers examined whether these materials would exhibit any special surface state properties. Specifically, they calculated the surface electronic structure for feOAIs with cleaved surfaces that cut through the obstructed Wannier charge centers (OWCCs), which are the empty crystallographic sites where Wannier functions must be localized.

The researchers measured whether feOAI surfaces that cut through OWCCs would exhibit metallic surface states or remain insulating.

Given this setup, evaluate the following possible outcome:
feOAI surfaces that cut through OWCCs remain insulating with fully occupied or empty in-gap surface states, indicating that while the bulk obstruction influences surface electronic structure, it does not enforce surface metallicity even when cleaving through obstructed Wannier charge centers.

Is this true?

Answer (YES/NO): NO